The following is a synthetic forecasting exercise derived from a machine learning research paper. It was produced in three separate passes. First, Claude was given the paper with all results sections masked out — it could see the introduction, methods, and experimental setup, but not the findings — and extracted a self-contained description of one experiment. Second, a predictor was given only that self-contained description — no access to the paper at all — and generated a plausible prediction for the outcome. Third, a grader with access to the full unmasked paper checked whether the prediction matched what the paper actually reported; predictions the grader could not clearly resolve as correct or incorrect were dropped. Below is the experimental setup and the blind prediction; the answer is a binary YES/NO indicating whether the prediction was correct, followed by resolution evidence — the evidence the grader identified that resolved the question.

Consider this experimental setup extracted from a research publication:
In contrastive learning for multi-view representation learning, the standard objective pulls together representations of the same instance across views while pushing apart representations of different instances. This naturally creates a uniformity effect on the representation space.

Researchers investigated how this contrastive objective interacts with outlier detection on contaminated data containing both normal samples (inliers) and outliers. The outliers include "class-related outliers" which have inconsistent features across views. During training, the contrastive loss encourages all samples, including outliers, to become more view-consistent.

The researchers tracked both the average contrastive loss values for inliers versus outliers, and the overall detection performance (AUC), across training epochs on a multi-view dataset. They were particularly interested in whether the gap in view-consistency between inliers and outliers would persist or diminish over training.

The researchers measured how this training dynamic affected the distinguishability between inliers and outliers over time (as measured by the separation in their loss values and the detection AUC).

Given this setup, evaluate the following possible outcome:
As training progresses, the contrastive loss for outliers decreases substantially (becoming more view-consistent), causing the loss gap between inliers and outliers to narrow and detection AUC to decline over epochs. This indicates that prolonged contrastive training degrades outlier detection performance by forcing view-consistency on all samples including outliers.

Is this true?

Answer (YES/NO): YES